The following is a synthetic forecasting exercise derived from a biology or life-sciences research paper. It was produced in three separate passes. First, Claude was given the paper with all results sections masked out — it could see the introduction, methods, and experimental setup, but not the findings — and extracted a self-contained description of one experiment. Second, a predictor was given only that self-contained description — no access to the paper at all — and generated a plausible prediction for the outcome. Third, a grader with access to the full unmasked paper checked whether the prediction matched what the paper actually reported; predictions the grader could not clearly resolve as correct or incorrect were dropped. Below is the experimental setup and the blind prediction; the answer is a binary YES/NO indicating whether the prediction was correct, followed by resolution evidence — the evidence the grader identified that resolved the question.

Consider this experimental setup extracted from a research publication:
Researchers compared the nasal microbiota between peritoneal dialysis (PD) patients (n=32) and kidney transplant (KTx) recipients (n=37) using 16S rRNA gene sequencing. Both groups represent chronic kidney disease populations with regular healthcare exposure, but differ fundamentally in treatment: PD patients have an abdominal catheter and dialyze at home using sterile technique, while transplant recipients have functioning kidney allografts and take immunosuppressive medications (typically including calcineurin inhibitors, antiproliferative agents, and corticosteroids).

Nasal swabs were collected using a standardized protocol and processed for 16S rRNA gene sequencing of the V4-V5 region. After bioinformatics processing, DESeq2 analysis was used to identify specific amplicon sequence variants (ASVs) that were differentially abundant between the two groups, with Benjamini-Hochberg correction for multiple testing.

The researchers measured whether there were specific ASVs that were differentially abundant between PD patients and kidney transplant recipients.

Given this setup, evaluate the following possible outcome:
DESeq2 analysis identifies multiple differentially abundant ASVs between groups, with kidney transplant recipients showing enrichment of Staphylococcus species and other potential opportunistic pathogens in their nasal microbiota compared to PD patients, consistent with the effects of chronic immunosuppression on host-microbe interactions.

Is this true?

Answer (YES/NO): NO